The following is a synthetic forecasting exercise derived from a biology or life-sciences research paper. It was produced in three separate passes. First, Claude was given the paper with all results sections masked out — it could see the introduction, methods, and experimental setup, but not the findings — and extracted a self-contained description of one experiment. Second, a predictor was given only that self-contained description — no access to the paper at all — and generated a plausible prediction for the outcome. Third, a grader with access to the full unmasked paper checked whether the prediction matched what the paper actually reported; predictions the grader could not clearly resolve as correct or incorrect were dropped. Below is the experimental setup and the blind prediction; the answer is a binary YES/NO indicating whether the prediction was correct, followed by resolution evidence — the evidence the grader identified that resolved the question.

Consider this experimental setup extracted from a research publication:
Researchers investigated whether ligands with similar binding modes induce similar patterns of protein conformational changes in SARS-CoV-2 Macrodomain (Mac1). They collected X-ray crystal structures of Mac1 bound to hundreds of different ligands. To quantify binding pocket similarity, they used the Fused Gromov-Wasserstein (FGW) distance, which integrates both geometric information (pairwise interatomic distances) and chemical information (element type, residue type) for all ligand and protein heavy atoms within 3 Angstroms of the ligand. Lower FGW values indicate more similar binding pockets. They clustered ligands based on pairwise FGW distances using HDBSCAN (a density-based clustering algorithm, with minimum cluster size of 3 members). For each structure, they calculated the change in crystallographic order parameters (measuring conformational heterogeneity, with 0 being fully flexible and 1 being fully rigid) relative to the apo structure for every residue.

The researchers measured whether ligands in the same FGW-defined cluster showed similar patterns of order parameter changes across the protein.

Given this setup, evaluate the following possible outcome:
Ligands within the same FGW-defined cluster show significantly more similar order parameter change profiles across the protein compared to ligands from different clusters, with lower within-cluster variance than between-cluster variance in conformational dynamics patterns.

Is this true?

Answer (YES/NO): YES